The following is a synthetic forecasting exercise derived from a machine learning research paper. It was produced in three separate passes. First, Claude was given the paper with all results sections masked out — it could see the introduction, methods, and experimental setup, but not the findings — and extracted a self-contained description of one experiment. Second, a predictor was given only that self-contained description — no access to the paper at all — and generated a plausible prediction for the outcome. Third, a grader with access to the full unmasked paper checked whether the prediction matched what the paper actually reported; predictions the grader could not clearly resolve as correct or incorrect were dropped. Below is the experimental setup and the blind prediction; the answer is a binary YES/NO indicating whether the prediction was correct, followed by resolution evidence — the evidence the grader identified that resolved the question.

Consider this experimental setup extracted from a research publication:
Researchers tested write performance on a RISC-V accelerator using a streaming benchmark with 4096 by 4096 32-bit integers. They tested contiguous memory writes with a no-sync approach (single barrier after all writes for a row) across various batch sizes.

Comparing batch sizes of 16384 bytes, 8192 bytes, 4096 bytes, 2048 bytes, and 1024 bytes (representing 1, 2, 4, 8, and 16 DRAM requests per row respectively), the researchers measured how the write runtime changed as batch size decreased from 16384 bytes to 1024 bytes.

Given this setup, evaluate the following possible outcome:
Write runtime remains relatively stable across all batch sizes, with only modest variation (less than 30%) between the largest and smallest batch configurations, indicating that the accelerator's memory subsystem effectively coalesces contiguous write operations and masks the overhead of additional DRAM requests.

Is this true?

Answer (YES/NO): YES